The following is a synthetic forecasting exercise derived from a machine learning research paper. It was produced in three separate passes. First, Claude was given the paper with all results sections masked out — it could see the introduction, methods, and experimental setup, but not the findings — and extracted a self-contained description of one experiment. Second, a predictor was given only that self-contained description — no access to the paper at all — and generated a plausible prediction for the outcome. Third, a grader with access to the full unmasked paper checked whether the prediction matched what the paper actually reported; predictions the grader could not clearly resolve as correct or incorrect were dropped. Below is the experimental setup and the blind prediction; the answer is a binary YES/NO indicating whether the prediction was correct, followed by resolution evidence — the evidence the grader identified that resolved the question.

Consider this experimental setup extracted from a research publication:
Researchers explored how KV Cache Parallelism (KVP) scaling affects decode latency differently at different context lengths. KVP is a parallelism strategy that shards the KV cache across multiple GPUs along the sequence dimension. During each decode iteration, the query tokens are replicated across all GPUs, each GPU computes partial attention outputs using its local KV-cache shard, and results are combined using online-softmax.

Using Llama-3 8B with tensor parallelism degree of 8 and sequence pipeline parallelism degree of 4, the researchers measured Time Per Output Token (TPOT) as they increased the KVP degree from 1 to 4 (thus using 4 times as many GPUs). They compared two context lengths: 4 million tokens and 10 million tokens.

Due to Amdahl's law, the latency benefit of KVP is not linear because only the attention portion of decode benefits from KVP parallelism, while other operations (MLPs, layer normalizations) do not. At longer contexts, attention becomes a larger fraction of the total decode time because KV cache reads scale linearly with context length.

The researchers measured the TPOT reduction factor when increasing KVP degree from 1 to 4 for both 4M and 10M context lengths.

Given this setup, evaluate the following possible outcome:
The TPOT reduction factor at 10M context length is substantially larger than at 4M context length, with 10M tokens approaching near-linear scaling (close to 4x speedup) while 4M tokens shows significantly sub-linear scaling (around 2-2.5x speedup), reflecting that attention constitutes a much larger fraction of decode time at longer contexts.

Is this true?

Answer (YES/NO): NO